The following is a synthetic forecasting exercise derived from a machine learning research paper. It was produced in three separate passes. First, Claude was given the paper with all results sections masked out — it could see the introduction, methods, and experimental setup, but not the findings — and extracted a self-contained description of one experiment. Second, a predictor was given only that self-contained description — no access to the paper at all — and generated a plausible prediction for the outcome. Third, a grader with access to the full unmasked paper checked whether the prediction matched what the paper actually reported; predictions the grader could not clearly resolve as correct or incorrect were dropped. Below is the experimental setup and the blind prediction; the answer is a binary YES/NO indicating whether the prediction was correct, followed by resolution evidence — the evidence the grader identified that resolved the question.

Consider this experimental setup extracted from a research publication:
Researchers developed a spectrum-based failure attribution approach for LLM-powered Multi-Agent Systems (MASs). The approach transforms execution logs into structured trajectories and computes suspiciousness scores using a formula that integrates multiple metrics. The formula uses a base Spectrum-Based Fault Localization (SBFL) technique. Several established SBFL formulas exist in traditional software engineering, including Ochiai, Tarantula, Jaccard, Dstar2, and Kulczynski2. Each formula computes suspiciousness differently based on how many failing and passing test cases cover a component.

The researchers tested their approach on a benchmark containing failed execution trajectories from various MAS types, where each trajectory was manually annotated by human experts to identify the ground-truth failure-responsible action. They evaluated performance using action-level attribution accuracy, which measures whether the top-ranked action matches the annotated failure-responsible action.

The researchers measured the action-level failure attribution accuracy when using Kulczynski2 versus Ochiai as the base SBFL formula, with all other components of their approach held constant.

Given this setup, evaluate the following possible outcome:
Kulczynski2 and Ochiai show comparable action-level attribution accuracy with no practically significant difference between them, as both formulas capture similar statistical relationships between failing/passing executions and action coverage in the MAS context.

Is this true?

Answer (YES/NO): YES